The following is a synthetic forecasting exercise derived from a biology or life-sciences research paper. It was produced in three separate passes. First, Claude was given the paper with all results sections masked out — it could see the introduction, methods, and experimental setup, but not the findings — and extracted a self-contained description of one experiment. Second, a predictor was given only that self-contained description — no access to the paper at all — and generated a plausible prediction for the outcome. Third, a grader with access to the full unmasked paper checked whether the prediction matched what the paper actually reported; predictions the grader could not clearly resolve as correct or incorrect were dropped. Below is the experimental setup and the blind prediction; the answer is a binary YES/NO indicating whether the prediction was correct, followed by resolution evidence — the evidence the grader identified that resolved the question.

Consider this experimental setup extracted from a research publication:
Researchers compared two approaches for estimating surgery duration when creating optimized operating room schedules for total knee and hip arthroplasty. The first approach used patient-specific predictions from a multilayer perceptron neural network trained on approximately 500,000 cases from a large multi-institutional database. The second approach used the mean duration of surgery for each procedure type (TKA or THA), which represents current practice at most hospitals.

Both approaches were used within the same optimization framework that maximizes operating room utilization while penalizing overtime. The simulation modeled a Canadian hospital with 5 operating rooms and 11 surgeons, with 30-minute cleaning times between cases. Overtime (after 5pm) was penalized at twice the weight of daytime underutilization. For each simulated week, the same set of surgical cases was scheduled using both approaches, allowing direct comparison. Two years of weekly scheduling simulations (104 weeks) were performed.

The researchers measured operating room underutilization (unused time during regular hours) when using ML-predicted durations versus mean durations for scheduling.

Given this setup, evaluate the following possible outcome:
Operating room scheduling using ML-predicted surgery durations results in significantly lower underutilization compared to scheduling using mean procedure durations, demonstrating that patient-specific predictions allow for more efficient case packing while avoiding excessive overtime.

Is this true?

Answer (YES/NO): NO